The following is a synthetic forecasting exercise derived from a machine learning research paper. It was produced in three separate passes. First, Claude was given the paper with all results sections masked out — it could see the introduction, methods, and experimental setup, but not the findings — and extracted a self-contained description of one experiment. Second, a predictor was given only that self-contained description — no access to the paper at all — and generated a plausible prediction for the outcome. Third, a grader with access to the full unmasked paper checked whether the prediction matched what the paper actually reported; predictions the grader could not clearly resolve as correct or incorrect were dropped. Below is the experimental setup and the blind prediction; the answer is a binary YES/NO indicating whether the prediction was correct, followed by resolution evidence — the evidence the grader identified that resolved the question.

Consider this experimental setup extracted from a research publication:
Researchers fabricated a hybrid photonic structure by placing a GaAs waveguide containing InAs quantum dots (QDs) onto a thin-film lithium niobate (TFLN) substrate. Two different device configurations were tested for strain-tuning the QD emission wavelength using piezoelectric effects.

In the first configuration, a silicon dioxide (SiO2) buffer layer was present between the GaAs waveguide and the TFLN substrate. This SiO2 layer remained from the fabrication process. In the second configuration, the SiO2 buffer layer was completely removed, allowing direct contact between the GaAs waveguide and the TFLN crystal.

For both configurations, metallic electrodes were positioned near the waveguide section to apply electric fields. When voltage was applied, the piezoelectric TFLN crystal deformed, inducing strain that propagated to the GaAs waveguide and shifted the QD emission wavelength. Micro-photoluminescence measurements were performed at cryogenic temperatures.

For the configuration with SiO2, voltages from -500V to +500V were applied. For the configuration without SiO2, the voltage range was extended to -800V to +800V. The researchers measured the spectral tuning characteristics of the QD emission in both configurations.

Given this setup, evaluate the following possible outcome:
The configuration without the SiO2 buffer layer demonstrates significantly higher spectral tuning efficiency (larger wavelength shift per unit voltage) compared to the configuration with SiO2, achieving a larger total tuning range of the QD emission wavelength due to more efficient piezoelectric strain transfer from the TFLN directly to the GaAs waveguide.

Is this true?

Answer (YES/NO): YES